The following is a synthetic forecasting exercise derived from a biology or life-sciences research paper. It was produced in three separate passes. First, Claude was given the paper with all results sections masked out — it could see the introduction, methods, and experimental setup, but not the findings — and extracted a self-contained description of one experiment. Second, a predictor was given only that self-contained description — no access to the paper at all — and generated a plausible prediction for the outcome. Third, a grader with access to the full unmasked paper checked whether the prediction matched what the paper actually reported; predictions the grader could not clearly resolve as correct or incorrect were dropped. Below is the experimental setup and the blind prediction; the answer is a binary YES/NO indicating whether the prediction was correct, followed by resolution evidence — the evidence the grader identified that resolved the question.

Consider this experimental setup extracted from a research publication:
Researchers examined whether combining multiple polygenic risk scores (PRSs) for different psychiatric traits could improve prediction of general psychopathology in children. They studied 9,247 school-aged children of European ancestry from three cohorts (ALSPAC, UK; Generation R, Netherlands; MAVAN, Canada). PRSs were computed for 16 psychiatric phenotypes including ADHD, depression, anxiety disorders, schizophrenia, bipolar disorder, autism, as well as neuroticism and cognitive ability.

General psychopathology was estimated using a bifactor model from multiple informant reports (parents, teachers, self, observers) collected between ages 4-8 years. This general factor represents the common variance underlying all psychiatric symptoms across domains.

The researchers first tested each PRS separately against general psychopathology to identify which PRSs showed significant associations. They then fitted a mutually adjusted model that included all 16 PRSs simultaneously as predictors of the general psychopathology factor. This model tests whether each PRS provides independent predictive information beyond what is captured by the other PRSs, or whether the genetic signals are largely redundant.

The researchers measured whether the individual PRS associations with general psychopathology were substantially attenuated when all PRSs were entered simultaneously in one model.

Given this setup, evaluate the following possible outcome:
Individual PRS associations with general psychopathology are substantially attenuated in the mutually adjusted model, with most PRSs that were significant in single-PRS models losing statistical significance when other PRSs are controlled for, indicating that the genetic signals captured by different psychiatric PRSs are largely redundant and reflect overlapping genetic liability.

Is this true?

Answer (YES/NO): NO